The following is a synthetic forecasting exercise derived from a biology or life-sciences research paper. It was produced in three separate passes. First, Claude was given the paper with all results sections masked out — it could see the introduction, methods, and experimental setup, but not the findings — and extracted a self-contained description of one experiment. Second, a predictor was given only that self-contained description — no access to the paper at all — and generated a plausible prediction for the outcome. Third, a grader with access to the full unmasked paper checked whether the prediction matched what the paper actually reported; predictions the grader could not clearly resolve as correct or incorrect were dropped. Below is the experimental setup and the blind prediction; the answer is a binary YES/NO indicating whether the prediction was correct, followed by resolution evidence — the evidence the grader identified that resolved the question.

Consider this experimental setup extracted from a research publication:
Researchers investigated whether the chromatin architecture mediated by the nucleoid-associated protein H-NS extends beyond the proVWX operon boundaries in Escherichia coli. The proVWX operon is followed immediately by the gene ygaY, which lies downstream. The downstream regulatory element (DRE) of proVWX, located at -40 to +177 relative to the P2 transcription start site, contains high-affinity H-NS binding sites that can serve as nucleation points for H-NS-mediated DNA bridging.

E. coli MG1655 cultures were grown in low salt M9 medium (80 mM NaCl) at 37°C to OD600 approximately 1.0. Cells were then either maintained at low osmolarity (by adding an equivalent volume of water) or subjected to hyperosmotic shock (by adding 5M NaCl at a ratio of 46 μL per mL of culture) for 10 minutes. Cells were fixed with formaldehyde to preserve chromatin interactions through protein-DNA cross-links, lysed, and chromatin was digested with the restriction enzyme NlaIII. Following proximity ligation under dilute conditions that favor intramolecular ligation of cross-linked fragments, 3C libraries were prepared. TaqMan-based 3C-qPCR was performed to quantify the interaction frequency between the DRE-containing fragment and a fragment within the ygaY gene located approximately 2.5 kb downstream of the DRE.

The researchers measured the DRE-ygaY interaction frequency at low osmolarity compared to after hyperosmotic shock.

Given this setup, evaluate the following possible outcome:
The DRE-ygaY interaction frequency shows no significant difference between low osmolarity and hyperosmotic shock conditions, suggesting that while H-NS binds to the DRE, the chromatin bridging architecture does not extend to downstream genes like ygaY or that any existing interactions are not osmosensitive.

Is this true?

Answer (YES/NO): NO